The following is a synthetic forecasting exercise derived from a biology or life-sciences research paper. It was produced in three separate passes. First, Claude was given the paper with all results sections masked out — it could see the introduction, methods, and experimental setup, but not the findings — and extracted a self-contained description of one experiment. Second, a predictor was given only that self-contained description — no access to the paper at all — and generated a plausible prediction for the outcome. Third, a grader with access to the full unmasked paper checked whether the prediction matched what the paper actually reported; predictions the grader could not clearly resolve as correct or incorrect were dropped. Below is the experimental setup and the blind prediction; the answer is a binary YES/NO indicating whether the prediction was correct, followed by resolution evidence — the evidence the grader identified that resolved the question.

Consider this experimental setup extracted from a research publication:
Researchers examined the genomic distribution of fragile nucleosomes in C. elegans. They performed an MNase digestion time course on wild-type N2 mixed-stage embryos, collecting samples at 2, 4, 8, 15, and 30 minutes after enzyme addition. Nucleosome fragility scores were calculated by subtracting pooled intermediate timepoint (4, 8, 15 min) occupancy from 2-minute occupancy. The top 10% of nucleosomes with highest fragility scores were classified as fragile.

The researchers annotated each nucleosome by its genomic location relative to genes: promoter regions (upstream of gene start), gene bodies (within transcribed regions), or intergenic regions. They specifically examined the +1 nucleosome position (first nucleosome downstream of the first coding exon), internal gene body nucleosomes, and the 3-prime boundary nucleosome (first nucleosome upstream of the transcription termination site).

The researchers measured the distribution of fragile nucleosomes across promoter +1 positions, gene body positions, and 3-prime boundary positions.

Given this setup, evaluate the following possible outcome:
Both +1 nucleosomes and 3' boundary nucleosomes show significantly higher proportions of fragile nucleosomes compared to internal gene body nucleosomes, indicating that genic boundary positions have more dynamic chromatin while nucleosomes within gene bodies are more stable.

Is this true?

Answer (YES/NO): YES